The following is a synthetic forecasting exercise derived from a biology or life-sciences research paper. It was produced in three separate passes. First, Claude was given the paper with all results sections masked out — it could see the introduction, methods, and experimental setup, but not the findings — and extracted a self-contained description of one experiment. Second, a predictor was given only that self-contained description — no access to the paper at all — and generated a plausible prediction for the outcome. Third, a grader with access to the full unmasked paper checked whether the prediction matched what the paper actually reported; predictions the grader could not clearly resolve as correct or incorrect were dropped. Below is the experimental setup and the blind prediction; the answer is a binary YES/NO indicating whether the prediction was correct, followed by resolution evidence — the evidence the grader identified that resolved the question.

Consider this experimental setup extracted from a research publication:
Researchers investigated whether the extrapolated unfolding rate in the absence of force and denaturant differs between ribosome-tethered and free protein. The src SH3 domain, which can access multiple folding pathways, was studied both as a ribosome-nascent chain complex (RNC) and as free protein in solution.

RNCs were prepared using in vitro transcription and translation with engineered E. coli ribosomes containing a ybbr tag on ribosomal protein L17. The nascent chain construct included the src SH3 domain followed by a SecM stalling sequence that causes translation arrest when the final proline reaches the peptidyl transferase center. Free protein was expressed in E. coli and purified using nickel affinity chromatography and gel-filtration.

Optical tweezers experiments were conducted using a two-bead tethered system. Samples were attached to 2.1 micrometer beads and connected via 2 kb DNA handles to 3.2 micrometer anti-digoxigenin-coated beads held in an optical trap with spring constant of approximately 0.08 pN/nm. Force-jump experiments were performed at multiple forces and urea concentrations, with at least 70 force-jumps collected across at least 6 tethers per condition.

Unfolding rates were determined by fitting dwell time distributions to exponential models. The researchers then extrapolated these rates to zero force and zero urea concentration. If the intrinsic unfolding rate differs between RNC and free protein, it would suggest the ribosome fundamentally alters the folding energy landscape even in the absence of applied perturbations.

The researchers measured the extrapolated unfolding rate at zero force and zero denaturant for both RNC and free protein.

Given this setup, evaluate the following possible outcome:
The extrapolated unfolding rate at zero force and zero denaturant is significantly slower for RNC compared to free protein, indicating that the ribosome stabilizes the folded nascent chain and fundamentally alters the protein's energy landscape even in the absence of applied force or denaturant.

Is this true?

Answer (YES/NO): NO